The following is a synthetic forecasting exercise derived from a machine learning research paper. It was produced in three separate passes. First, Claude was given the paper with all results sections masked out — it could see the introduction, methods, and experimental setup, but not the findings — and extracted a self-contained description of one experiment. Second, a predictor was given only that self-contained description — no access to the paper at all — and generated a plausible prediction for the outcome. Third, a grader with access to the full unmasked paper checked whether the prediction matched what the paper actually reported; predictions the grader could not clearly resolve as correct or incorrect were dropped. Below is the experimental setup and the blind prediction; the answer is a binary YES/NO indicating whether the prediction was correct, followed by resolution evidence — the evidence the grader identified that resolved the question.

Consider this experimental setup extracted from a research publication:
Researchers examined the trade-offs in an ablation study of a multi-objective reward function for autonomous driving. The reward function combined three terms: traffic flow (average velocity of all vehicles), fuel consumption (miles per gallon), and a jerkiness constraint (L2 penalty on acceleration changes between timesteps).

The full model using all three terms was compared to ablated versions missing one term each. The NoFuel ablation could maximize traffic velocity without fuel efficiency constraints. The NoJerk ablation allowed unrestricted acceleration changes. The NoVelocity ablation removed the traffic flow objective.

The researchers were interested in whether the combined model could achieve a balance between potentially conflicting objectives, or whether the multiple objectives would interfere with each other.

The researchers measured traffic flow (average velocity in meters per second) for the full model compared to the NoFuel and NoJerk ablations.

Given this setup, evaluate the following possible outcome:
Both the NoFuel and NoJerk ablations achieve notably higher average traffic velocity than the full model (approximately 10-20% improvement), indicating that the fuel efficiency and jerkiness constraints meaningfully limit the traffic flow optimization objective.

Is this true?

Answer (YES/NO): NO